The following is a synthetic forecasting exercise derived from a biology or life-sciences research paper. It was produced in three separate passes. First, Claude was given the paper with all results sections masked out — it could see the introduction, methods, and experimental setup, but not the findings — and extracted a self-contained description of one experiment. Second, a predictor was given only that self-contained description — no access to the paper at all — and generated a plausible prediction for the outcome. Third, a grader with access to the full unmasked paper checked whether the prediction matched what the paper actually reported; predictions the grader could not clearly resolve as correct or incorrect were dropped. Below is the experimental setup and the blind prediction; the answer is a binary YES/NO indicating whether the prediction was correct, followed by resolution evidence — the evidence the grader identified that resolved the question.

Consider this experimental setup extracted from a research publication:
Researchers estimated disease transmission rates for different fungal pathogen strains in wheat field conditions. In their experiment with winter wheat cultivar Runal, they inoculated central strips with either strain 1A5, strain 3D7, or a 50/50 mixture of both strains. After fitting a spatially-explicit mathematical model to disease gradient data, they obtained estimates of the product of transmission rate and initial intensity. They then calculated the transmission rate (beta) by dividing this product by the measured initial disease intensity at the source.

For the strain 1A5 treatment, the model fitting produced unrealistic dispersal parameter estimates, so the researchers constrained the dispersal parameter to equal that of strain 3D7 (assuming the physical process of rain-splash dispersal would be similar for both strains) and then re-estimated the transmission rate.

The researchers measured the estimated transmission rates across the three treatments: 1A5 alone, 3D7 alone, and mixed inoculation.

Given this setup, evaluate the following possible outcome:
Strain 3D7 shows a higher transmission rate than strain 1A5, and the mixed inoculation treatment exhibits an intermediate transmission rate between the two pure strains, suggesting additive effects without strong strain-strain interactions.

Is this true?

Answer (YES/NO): YES